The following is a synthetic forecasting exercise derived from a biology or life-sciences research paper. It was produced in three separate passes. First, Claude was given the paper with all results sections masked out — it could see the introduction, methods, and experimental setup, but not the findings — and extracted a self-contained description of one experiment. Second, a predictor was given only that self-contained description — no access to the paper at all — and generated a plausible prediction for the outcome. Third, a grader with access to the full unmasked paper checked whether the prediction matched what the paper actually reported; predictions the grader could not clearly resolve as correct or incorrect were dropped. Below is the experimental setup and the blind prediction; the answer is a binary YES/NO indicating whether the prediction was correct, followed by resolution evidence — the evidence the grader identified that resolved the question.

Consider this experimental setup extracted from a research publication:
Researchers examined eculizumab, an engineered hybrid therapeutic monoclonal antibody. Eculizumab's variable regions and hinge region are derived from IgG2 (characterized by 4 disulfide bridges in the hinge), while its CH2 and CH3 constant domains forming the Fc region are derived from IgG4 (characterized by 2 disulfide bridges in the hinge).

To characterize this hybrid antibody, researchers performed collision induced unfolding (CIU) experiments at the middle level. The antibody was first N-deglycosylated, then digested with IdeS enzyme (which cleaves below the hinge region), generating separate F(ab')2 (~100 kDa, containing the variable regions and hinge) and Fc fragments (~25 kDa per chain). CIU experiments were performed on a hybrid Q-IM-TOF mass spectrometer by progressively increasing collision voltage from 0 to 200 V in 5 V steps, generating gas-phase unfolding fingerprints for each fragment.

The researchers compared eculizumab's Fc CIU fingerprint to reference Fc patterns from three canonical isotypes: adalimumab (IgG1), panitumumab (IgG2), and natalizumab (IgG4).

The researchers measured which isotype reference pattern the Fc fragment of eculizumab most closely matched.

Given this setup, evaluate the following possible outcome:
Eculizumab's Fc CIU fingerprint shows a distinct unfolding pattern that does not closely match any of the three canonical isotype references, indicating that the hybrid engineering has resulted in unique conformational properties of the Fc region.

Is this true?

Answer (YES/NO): NO